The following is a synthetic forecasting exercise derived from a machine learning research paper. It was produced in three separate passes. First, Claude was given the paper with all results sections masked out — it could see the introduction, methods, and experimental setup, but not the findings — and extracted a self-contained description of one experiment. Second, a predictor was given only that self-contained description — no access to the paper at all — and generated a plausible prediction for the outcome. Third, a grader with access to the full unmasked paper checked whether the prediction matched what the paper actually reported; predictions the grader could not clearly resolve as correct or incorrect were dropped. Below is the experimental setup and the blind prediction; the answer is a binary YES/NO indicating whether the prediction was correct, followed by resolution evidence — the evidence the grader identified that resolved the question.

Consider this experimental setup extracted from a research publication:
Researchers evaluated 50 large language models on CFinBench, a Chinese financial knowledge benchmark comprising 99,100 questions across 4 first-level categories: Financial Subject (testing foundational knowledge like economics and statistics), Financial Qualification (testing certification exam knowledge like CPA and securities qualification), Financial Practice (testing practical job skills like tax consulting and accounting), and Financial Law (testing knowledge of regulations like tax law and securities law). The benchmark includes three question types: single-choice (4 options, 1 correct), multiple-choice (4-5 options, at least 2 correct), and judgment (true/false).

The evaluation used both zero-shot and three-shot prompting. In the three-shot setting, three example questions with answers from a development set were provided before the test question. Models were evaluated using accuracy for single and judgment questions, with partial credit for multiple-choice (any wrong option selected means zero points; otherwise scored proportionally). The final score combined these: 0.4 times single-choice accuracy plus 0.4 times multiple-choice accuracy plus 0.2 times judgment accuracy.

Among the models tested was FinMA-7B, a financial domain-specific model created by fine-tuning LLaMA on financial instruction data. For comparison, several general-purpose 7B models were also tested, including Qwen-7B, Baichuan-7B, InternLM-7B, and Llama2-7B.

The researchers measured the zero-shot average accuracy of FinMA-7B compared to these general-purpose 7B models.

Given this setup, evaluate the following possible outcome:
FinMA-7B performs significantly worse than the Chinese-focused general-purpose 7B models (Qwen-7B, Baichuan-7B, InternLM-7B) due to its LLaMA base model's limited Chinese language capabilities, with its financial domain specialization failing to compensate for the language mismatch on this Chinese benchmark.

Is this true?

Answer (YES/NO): YES